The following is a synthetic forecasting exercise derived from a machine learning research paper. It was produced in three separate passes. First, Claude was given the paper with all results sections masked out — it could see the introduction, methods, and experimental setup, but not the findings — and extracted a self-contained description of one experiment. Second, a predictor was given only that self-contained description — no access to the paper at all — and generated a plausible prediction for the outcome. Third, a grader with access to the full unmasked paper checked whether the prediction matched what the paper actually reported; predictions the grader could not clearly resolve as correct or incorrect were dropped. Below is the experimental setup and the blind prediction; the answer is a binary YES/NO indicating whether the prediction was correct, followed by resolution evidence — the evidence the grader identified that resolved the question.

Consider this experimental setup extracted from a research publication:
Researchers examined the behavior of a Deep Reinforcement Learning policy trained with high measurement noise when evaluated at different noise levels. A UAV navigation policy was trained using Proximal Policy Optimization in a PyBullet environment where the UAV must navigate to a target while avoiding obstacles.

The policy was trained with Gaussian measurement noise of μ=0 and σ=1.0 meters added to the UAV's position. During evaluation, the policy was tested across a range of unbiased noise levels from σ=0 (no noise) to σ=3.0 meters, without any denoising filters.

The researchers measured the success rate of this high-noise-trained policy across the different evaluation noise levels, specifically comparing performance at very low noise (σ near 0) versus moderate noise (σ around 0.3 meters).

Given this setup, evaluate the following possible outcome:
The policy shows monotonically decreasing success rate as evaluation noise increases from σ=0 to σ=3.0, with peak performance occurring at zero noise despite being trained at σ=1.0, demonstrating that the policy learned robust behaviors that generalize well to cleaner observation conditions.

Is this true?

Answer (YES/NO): NO